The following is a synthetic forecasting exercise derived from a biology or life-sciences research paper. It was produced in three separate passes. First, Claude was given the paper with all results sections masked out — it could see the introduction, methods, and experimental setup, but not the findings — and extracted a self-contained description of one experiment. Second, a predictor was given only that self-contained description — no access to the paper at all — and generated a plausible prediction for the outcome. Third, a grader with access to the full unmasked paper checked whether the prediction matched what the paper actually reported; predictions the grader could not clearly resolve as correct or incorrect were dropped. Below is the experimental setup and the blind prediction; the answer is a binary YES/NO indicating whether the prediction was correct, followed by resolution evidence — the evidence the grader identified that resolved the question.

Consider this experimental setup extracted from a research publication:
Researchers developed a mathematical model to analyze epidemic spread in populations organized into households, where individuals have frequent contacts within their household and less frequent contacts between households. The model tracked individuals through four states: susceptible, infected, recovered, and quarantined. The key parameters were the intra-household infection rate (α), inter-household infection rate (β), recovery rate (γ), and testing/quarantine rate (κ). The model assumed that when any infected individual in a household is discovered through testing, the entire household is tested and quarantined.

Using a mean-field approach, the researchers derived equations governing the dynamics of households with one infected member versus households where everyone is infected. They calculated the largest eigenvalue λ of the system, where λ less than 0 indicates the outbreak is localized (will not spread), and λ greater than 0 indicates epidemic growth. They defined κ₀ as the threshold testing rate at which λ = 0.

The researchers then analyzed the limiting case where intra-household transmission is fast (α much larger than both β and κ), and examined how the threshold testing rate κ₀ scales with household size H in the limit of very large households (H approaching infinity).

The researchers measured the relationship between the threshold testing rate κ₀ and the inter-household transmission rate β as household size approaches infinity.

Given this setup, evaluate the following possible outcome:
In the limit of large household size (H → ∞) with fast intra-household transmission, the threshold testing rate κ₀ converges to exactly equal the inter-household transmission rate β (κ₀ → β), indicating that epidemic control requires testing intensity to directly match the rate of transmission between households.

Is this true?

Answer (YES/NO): YES